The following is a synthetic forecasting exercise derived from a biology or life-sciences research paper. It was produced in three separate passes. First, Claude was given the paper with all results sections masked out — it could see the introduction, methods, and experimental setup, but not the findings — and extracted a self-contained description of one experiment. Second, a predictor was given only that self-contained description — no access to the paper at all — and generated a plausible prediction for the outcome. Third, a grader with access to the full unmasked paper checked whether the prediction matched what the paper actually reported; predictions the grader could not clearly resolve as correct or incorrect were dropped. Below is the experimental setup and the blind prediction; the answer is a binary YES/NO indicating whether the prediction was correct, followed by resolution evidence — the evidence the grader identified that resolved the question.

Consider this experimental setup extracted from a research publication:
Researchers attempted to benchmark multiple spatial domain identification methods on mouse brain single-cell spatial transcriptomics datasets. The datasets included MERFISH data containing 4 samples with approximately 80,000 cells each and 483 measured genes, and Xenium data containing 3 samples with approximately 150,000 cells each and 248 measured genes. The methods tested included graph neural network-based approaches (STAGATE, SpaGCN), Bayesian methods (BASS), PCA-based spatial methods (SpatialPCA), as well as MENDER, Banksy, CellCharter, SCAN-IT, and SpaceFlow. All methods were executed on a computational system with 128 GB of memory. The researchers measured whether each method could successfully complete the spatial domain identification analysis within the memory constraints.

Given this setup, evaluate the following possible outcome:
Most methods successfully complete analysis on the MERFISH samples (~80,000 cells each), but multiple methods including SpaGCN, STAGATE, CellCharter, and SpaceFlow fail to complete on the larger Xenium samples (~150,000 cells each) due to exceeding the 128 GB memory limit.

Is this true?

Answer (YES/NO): NO